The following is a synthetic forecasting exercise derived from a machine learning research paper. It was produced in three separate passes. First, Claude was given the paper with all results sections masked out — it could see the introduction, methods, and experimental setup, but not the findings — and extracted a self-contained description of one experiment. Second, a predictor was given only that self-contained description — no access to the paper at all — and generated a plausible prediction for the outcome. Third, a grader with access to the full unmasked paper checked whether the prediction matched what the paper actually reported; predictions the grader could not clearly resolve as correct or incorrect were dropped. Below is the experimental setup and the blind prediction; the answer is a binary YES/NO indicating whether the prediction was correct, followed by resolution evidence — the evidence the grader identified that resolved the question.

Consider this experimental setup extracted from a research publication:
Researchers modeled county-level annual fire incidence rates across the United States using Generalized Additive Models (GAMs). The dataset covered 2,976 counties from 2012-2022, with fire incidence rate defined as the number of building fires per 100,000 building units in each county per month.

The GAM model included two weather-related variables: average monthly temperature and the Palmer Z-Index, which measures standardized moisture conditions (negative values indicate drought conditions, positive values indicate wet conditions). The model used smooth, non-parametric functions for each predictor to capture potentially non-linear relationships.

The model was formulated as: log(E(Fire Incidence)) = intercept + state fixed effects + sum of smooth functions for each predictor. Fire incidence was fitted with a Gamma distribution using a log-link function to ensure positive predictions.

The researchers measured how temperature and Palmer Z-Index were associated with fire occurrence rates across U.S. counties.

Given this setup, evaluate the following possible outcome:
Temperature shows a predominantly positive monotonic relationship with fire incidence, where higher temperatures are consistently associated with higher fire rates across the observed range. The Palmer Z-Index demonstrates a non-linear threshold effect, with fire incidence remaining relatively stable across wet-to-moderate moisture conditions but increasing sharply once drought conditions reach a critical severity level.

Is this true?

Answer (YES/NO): NO